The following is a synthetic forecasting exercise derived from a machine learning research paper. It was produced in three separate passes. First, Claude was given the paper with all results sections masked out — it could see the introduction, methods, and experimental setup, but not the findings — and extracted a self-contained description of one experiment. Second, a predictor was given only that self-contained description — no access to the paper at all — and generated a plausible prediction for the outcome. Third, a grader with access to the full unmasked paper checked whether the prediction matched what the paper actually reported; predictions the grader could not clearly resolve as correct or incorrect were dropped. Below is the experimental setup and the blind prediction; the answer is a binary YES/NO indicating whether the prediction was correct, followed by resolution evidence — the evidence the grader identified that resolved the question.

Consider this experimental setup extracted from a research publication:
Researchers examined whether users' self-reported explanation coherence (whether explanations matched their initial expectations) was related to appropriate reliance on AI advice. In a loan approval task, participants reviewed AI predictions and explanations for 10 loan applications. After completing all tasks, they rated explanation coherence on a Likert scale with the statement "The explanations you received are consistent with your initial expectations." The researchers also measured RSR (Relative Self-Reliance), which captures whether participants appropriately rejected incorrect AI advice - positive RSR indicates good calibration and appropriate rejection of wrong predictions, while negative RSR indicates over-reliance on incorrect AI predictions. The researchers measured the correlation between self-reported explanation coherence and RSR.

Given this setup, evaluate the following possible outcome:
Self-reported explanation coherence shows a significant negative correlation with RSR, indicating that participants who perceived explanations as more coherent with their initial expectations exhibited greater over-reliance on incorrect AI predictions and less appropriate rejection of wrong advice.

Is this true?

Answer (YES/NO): YES